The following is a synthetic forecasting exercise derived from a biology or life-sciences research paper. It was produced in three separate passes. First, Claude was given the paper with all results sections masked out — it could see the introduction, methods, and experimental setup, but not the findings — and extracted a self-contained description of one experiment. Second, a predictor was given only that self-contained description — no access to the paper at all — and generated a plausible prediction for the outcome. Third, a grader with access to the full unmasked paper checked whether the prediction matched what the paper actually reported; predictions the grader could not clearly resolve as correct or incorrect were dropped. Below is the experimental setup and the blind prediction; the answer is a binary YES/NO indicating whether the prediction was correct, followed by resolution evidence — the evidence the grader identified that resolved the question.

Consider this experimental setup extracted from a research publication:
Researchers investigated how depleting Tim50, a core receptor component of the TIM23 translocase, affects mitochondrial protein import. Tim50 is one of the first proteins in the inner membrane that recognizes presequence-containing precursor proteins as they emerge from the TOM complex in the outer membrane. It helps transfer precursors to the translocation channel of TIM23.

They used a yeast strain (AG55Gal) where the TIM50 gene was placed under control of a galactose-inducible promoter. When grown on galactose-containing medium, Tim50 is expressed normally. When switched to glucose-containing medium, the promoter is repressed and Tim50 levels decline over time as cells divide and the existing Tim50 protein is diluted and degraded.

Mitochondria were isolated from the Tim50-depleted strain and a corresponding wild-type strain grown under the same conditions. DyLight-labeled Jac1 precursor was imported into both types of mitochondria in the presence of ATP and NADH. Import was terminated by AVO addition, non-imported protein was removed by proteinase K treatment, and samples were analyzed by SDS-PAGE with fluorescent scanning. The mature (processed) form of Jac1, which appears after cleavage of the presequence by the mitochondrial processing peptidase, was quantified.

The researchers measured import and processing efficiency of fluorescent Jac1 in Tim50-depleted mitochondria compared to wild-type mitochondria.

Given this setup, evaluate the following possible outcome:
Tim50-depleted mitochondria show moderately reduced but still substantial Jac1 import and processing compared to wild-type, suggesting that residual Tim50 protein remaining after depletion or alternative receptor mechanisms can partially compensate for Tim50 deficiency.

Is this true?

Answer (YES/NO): NO